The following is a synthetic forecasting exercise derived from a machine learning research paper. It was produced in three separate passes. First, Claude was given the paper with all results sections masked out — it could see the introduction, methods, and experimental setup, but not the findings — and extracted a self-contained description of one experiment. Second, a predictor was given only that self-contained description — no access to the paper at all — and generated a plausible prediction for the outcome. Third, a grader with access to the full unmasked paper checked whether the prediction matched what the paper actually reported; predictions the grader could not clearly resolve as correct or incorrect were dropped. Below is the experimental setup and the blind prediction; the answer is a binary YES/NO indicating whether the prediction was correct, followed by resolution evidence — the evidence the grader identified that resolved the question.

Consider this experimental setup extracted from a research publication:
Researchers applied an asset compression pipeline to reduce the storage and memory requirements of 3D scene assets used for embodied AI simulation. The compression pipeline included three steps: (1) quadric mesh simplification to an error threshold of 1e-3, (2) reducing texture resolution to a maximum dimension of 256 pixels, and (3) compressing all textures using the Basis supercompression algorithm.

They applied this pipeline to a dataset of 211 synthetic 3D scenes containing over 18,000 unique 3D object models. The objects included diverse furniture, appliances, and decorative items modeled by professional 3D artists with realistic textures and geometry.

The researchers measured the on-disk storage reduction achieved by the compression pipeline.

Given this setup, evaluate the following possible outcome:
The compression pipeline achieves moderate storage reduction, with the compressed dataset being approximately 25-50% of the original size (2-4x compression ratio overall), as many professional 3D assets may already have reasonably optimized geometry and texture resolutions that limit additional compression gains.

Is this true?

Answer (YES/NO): NO